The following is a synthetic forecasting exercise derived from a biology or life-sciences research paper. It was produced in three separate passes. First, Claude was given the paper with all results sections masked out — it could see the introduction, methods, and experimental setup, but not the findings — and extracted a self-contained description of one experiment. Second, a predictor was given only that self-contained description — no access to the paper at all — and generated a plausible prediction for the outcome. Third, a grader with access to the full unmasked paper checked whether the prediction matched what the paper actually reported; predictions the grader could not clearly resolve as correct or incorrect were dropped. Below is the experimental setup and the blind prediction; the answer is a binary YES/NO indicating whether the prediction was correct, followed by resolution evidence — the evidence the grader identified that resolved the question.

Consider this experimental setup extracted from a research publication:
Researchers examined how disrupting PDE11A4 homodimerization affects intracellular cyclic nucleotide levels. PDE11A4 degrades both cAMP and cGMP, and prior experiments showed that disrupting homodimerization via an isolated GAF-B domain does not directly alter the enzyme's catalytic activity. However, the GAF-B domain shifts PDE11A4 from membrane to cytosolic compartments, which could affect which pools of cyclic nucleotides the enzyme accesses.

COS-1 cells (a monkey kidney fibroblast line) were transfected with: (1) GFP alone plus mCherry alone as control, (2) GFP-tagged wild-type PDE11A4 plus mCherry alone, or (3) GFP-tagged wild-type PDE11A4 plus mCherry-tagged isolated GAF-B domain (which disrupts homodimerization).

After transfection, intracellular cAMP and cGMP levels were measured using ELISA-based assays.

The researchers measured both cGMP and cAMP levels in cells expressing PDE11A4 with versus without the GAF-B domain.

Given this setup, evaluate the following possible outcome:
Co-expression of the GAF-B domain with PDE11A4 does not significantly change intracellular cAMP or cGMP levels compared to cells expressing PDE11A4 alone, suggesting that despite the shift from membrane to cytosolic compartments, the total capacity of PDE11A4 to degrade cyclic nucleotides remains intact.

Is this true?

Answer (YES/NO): NO